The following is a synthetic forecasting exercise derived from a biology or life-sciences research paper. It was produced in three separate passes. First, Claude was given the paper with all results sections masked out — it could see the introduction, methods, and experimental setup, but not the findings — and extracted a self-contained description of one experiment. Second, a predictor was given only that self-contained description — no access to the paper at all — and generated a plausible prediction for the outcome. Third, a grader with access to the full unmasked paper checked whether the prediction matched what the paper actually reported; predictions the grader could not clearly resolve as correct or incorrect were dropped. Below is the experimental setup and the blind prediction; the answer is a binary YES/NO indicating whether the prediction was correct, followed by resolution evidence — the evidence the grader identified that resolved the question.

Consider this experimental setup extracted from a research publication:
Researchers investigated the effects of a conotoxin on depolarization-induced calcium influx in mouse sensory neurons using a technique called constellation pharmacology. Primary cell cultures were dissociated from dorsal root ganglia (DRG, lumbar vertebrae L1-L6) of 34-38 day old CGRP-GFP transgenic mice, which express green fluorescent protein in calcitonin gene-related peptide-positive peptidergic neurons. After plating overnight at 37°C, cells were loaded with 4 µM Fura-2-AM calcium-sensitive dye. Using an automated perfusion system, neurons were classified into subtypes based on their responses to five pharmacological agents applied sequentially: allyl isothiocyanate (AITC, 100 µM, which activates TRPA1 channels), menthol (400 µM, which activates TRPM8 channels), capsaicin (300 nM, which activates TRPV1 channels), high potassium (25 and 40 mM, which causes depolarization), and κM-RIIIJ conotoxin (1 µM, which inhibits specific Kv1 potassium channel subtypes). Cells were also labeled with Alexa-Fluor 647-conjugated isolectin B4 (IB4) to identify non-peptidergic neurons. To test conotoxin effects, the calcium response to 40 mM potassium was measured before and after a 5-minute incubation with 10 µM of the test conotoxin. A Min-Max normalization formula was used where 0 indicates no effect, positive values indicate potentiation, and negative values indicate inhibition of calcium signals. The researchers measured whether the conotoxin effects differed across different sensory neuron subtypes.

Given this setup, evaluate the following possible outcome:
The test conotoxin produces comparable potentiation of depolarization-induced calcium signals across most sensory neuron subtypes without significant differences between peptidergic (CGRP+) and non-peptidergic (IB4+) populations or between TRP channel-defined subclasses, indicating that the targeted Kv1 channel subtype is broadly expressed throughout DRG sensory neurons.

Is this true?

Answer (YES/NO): NO